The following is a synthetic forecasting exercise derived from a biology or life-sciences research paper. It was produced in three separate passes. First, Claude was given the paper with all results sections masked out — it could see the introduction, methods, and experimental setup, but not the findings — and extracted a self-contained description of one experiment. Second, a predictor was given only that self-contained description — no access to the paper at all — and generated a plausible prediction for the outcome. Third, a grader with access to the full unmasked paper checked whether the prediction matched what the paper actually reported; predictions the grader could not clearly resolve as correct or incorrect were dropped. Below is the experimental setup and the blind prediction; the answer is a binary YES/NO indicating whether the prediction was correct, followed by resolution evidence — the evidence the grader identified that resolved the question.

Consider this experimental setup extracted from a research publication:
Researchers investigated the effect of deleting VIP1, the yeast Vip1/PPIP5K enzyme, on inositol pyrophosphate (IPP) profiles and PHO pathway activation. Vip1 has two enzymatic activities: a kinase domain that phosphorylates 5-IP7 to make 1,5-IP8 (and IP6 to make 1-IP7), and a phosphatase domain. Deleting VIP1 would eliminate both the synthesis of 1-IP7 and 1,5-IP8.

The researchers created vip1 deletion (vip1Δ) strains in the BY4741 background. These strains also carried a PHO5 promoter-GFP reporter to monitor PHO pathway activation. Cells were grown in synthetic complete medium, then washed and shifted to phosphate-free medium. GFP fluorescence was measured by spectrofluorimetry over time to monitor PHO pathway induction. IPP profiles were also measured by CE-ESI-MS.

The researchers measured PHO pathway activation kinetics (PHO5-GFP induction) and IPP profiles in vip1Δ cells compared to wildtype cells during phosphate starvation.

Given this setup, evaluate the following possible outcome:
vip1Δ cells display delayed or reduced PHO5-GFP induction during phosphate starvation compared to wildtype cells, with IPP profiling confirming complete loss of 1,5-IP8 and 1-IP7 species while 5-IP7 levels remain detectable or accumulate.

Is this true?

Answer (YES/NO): NO